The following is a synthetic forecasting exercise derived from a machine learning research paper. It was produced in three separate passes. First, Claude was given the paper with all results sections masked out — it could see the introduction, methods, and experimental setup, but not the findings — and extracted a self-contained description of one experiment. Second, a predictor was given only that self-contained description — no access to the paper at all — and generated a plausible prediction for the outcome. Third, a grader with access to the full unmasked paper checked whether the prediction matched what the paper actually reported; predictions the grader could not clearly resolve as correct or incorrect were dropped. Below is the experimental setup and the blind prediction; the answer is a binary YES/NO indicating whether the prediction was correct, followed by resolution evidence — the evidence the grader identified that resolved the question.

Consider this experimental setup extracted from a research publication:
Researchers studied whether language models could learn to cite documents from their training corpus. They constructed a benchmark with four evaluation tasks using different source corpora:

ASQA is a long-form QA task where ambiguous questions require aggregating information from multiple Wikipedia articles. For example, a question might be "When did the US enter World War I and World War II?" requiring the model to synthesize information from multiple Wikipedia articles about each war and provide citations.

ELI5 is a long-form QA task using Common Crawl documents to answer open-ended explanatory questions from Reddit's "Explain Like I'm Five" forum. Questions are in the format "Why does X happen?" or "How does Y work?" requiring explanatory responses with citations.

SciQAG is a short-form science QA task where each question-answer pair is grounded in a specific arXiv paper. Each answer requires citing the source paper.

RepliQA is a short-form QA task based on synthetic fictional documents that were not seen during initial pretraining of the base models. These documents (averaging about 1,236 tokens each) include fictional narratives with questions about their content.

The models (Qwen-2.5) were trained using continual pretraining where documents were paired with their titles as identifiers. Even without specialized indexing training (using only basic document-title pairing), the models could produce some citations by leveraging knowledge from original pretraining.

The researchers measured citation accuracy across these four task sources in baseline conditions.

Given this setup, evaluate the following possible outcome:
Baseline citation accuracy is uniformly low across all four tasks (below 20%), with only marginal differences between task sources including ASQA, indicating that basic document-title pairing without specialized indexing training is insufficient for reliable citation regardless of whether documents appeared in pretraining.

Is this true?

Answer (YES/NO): NO